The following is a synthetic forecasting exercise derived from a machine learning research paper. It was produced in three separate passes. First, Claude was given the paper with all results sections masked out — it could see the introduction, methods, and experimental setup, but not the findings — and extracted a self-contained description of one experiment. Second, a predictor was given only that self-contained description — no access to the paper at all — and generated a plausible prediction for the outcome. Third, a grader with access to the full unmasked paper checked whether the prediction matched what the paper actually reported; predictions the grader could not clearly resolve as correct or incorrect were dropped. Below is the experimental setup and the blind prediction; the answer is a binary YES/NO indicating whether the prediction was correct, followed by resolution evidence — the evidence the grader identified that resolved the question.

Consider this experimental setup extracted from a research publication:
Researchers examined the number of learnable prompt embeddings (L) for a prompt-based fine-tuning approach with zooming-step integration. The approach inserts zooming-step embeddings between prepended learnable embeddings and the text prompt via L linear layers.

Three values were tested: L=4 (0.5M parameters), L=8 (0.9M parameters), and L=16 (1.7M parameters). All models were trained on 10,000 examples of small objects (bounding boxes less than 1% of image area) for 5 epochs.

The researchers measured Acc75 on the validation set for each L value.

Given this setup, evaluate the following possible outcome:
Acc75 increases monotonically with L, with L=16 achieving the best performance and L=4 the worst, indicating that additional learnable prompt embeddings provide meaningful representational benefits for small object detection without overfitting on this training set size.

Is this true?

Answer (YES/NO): NO